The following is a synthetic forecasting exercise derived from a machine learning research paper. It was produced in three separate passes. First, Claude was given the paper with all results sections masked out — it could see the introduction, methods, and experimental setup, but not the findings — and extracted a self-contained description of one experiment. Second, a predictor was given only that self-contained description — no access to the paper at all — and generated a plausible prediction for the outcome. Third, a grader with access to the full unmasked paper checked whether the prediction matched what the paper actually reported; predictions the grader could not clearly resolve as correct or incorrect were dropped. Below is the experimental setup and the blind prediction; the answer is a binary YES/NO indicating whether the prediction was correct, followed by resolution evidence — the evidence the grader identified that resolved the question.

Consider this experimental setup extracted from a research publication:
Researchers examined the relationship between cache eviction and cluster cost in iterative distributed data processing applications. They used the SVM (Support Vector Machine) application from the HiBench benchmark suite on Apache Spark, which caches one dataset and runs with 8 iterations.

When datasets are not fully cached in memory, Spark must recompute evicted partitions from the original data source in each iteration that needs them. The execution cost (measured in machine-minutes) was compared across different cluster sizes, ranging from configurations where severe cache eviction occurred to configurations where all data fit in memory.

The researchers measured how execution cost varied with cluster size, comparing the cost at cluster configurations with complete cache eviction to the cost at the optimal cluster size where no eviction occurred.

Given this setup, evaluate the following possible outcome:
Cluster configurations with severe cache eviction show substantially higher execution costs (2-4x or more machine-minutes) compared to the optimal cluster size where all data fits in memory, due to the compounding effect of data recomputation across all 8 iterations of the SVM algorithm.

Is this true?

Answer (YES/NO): YES